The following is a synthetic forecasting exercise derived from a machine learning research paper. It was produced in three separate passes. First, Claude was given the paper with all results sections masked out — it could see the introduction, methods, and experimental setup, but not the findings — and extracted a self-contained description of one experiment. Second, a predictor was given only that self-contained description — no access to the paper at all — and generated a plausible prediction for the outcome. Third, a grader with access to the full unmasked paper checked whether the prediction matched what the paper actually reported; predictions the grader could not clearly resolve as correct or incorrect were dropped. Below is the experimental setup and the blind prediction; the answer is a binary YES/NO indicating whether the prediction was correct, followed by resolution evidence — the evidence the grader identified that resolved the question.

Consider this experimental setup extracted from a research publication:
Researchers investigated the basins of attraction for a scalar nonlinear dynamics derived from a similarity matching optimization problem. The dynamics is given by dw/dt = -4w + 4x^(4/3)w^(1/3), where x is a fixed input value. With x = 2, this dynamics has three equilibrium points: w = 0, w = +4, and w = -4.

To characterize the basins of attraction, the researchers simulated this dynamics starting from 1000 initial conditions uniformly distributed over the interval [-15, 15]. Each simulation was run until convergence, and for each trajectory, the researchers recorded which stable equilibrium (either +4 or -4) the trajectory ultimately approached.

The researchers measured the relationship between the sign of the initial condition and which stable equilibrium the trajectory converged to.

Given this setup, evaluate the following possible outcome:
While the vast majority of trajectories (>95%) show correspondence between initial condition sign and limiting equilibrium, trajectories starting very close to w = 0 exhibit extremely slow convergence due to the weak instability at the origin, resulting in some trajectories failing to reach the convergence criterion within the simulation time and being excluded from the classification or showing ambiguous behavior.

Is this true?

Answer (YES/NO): NO